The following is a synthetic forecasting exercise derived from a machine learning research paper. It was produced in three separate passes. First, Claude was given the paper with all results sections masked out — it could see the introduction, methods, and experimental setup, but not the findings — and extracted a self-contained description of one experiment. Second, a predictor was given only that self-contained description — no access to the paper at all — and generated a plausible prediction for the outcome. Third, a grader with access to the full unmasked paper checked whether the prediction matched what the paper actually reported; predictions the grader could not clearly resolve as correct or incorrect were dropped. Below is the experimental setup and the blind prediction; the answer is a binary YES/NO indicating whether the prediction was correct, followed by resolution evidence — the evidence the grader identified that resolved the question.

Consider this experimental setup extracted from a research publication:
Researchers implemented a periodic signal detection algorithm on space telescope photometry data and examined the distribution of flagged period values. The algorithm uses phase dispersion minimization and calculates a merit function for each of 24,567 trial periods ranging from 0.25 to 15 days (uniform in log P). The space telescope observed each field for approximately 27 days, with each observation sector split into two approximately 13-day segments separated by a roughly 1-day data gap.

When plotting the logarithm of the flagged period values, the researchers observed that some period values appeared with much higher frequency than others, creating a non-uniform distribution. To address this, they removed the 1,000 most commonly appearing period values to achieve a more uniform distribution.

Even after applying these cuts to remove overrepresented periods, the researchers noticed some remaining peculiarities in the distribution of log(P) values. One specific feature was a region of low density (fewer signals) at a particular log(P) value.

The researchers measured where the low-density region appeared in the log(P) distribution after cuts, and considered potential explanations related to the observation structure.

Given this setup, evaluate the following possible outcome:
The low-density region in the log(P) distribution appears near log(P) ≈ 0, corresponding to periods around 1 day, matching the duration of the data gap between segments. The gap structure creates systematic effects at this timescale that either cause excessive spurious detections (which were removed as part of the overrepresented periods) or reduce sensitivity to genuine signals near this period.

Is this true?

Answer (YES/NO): NO